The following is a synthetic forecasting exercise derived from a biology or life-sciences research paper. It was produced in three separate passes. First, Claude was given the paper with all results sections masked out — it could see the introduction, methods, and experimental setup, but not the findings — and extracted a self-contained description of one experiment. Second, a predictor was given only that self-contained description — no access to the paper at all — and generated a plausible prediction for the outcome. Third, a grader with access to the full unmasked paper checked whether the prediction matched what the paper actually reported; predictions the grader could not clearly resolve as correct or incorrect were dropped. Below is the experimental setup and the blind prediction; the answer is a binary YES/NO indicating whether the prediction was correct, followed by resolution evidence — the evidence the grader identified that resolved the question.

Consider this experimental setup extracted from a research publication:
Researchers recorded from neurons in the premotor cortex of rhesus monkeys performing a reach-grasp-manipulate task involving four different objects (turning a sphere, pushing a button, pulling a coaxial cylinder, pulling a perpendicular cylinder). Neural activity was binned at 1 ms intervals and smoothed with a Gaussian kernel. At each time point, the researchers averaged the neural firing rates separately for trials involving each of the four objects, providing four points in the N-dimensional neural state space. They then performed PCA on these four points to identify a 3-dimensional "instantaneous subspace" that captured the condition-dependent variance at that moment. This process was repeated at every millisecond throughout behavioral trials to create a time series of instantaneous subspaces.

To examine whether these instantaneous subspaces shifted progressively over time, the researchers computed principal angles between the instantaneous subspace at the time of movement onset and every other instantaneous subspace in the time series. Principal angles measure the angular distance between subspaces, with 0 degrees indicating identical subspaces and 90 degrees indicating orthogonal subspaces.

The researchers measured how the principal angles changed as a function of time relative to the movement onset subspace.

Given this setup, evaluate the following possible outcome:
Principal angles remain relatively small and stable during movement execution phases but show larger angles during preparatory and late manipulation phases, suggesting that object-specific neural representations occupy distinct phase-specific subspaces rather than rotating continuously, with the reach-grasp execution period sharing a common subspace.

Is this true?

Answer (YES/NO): NO